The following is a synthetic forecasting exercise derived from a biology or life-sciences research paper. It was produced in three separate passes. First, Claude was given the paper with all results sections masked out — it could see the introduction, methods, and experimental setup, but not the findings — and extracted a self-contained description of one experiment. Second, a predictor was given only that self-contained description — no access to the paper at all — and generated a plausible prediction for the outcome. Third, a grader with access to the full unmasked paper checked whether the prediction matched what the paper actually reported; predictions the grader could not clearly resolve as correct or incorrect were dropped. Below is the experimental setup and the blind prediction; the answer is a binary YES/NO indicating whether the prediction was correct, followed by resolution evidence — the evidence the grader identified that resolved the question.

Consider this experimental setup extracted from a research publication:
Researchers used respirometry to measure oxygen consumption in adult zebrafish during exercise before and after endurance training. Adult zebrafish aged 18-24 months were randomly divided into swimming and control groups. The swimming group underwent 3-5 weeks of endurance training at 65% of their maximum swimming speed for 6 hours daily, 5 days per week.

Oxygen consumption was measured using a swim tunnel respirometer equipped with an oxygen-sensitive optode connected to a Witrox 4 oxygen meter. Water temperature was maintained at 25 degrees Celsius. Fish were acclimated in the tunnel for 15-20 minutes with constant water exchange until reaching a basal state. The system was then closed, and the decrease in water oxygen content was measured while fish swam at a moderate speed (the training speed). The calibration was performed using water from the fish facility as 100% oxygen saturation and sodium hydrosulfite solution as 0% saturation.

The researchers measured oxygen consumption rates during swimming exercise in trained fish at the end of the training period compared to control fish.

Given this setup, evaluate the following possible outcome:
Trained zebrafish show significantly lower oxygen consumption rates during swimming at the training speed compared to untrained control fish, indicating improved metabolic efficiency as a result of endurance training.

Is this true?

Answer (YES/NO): NO